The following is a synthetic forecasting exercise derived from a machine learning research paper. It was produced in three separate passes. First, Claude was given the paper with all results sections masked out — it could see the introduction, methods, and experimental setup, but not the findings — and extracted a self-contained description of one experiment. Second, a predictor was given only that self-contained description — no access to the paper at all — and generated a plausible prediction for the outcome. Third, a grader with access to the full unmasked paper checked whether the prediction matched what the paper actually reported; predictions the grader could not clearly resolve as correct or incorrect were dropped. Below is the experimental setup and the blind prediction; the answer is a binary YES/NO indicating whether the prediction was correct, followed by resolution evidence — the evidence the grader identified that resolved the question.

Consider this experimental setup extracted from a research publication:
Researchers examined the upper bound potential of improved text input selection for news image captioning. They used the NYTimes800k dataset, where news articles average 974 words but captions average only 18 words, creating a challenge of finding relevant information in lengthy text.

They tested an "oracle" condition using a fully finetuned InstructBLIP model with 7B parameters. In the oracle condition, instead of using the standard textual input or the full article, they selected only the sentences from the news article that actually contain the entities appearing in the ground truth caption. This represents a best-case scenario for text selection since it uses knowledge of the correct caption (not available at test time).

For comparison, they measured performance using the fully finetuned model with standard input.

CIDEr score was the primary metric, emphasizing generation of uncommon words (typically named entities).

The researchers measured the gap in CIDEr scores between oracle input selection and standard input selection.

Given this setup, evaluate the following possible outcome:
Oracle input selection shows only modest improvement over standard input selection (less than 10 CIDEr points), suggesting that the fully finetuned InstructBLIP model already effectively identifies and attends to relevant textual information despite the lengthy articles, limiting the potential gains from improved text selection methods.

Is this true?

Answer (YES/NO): YES